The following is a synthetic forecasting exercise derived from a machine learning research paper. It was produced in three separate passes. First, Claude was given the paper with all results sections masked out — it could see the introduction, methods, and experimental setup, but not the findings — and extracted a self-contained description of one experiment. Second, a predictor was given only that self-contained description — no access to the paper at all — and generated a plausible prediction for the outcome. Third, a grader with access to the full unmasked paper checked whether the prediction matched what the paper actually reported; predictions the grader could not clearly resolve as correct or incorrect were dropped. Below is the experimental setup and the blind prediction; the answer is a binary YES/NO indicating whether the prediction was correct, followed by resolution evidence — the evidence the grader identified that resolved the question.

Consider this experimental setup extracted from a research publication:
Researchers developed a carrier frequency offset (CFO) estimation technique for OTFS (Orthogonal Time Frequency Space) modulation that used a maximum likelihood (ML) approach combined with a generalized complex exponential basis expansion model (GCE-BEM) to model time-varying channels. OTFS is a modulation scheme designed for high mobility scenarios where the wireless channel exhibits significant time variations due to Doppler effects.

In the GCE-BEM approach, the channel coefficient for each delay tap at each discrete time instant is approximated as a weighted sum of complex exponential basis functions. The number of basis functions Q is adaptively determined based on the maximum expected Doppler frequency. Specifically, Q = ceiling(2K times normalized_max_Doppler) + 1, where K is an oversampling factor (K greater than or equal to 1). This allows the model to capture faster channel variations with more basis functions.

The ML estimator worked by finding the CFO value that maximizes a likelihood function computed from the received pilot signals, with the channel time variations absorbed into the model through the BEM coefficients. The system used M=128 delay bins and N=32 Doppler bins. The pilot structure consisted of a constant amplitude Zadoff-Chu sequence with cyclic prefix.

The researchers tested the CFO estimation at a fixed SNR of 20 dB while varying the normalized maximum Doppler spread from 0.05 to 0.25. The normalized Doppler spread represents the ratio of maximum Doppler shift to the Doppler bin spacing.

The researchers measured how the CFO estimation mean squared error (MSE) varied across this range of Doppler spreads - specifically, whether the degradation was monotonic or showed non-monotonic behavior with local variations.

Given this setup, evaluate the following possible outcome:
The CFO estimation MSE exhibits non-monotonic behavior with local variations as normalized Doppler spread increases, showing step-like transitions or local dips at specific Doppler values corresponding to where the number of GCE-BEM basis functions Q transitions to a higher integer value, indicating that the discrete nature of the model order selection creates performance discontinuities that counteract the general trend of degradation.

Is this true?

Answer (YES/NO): NO